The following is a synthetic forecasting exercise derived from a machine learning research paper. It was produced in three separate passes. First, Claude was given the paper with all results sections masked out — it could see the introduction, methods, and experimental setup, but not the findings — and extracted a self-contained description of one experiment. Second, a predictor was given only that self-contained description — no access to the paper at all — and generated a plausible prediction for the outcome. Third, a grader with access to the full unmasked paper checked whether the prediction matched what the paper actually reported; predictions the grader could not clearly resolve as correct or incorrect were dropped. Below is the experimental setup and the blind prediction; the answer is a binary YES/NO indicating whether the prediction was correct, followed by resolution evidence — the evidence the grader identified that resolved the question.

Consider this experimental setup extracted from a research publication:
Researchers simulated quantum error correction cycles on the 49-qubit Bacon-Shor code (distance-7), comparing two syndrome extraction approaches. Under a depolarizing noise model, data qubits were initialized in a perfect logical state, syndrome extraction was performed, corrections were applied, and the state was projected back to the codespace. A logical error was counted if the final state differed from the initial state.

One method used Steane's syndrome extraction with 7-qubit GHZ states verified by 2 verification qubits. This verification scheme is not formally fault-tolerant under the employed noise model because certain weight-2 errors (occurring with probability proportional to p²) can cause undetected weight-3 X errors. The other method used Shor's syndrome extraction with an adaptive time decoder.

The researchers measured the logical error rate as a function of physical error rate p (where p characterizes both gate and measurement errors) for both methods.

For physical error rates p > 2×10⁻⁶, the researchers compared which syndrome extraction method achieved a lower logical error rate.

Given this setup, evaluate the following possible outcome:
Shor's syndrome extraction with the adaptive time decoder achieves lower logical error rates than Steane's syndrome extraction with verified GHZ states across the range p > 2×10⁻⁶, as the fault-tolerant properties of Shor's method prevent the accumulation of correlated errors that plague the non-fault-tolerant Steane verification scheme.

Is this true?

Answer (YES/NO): NO